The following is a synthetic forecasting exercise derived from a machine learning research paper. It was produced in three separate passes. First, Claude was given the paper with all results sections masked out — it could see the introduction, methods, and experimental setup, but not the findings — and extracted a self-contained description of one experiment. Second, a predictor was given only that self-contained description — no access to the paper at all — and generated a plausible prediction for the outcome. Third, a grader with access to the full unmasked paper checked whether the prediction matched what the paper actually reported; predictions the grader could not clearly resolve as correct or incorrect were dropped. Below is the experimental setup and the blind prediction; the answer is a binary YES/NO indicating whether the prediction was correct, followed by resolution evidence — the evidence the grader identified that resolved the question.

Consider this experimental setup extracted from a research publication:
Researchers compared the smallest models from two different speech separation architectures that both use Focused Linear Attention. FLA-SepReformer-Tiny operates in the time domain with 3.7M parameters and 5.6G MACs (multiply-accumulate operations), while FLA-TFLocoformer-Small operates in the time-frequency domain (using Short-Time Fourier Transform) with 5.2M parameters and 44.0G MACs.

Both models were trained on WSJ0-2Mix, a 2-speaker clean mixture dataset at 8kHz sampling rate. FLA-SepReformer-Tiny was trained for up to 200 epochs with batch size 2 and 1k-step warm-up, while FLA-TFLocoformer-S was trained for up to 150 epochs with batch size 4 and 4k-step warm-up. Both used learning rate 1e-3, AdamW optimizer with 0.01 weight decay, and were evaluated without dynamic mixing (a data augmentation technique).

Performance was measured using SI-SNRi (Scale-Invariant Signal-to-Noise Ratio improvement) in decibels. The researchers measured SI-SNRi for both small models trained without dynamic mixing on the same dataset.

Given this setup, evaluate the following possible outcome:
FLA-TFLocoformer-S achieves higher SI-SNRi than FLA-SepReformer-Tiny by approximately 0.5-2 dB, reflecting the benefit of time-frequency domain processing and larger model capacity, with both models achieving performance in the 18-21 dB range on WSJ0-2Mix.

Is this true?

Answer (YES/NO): NO